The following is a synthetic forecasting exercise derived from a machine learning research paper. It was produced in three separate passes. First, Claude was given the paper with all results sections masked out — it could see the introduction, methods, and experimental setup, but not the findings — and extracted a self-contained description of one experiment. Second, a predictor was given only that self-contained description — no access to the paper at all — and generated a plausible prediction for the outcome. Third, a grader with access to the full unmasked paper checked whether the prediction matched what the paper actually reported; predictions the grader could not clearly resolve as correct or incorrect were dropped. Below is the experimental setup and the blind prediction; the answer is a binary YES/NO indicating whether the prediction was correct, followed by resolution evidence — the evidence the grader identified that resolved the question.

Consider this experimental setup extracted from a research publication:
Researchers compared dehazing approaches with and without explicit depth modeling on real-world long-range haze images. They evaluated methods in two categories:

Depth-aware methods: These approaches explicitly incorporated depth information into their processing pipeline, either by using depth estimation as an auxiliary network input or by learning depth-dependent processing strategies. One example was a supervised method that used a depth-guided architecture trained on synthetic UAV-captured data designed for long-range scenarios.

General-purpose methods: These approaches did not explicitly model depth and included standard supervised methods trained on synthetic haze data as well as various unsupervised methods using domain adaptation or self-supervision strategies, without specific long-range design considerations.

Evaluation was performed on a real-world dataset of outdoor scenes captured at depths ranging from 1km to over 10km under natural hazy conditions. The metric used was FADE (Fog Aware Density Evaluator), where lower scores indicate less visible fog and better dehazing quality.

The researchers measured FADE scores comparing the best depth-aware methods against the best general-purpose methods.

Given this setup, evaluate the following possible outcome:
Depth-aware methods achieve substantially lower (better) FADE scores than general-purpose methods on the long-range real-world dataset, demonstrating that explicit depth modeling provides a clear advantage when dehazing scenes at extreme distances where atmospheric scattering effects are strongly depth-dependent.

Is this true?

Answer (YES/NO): NO